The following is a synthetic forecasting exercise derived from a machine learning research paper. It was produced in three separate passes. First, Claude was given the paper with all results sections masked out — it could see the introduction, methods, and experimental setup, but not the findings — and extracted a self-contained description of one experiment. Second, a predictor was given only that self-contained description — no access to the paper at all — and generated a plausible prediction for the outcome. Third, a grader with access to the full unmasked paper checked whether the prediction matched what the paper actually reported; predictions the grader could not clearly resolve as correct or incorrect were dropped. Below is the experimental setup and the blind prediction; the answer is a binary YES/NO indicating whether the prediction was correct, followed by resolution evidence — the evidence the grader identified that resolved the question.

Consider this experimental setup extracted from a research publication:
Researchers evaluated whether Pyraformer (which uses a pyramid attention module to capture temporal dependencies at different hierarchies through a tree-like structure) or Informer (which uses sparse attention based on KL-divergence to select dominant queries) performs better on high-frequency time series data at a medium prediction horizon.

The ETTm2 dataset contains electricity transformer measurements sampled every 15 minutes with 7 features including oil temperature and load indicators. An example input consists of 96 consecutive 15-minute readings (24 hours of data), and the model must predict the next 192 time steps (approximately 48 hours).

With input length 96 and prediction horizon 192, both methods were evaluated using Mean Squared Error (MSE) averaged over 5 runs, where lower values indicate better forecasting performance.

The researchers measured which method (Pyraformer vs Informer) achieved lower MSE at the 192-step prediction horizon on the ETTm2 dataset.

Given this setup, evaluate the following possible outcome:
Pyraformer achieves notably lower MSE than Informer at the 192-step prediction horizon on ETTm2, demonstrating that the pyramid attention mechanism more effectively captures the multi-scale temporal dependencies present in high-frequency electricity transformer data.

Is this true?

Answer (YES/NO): NO